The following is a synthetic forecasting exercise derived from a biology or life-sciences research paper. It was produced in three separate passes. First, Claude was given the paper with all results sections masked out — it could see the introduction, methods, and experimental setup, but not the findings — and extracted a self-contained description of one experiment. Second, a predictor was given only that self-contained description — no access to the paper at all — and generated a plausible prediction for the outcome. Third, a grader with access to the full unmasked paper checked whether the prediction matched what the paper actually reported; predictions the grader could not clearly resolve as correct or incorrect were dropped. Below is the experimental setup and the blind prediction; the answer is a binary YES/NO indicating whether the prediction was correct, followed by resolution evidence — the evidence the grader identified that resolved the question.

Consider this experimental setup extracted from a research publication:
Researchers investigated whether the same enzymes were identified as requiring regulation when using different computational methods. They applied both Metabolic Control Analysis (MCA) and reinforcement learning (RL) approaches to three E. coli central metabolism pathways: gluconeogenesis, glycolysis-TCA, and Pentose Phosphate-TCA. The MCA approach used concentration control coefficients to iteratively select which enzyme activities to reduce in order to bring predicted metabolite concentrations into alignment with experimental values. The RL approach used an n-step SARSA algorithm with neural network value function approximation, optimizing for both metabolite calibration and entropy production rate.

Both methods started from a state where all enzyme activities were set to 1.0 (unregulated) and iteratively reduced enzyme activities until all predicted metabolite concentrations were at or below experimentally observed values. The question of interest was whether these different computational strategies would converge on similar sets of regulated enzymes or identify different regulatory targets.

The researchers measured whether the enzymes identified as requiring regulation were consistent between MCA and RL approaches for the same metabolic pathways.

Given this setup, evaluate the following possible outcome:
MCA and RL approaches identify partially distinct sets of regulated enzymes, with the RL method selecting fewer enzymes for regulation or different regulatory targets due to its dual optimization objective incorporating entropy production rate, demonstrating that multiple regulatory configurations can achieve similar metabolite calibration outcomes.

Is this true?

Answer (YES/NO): YES